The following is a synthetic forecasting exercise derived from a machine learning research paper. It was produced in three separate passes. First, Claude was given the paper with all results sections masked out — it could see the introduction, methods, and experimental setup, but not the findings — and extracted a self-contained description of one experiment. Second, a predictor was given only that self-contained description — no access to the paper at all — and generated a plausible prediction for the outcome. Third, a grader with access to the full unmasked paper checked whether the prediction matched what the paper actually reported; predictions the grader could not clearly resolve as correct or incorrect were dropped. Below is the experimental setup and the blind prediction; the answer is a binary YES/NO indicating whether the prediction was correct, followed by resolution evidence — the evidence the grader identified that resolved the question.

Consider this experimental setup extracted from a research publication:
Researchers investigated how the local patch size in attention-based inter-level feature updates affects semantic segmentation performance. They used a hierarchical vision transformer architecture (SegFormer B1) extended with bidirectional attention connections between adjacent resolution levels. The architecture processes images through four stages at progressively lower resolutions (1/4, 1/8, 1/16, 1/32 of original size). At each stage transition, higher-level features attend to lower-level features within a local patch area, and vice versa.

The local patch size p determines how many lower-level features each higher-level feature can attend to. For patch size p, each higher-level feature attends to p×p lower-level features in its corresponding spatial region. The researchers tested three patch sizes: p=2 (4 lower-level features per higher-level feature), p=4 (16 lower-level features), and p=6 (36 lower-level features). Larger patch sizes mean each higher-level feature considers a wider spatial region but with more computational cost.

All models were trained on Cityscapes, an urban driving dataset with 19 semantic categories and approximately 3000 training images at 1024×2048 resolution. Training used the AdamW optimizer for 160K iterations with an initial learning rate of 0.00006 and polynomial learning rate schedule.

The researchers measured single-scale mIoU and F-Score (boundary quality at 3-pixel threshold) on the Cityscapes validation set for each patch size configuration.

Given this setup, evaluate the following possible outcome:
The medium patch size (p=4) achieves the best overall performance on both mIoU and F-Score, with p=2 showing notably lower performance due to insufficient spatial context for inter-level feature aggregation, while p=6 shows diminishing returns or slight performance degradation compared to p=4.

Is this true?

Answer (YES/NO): NO